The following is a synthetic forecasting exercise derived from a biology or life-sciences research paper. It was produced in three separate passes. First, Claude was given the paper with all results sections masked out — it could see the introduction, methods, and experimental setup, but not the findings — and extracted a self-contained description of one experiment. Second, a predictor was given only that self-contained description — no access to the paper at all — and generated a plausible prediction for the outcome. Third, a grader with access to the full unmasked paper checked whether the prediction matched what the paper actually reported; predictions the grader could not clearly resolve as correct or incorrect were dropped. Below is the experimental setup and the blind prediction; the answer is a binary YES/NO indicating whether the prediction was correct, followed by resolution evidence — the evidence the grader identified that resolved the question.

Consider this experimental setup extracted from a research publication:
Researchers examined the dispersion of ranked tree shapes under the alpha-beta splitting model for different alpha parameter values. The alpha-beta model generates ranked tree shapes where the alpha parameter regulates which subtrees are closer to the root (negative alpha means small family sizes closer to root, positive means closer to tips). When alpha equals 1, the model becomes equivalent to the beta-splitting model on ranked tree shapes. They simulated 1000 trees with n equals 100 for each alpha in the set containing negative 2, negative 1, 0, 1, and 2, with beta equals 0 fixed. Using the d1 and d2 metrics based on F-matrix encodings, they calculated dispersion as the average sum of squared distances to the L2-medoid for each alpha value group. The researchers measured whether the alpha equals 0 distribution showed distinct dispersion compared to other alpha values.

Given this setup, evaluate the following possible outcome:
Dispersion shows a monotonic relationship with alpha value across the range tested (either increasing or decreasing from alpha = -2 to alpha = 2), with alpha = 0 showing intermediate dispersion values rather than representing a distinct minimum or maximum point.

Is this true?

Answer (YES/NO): NO